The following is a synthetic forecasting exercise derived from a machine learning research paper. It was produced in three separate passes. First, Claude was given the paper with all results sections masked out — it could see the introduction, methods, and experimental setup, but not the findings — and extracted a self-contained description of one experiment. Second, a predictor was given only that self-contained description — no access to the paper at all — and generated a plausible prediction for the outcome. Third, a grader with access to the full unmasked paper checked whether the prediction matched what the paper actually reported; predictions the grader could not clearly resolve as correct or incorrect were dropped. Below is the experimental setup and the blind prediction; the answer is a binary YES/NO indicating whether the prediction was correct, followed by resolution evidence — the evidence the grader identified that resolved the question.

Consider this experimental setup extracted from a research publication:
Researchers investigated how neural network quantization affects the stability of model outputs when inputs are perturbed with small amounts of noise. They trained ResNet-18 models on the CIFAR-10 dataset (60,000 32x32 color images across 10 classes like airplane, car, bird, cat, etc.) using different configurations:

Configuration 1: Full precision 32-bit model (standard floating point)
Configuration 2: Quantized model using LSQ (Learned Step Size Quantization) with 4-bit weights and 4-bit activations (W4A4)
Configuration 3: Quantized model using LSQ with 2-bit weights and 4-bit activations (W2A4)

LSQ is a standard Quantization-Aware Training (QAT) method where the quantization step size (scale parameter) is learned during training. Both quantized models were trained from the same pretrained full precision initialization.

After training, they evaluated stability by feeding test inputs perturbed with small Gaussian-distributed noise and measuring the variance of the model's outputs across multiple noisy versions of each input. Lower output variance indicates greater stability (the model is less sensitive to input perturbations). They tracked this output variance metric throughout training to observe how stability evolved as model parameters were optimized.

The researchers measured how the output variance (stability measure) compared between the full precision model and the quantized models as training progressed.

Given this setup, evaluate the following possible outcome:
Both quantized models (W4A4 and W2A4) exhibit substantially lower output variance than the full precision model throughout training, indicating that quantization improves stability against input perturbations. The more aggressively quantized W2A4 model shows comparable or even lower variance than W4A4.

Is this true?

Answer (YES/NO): NO